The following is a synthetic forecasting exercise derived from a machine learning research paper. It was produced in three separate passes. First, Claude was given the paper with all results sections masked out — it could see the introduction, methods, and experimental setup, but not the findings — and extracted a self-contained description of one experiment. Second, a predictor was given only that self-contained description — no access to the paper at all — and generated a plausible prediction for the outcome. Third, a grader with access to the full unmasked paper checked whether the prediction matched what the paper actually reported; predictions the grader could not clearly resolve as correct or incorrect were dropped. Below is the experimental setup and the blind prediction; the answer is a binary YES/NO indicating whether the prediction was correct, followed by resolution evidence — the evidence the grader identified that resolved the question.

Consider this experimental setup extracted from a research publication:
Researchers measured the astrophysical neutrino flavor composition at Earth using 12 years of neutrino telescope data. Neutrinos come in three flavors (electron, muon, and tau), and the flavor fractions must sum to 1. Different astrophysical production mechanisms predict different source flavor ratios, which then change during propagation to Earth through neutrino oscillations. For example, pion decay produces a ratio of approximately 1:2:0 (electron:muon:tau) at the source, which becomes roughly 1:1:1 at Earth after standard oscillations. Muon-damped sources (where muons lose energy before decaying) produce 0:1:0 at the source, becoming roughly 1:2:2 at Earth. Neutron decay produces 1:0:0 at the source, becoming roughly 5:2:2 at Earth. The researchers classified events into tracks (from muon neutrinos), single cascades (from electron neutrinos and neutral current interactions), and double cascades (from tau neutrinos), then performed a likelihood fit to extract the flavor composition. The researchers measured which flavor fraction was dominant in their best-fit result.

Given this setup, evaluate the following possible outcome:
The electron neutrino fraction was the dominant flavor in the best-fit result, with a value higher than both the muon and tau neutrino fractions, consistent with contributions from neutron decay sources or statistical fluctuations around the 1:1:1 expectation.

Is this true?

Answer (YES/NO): NO